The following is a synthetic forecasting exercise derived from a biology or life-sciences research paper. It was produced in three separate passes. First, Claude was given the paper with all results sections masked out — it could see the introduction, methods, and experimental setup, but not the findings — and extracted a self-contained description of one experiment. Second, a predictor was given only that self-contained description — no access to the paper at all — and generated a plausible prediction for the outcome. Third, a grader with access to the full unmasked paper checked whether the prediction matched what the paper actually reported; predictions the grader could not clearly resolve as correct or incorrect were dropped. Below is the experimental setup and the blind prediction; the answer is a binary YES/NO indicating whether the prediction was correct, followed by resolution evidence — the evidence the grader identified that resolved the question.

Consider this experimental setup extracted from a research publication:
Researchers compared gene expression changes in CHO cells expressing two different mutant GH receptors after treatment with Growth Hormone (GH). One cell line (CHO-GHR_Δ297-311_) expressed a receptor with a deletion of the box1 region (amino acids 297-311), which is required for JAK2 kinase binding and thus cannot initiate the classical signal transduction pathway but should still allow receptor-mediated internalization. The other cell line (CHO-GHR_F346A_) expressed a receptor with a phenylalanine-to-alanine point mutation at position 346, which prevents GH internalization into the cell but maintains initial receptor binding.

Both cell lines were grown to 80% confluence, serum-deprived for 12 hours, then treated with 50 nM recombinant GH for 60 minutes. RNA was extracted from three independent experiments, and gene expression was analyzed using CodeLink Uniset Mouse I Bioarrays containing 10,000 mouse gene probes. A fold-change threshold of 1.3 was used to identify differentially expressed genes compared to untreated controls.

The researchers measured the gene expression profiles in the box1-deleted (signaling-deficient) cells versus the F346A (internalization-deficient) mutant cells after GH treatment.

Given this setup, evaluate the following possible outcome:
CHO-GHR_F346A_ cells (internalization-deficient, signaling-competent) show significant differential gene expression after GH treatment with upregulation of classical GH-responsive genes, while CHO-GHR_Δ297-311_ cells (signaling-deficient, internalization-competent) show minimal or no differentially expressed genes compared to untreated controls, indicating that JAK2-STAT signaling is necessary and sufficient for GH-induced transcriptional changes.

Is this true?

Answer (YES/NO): NO